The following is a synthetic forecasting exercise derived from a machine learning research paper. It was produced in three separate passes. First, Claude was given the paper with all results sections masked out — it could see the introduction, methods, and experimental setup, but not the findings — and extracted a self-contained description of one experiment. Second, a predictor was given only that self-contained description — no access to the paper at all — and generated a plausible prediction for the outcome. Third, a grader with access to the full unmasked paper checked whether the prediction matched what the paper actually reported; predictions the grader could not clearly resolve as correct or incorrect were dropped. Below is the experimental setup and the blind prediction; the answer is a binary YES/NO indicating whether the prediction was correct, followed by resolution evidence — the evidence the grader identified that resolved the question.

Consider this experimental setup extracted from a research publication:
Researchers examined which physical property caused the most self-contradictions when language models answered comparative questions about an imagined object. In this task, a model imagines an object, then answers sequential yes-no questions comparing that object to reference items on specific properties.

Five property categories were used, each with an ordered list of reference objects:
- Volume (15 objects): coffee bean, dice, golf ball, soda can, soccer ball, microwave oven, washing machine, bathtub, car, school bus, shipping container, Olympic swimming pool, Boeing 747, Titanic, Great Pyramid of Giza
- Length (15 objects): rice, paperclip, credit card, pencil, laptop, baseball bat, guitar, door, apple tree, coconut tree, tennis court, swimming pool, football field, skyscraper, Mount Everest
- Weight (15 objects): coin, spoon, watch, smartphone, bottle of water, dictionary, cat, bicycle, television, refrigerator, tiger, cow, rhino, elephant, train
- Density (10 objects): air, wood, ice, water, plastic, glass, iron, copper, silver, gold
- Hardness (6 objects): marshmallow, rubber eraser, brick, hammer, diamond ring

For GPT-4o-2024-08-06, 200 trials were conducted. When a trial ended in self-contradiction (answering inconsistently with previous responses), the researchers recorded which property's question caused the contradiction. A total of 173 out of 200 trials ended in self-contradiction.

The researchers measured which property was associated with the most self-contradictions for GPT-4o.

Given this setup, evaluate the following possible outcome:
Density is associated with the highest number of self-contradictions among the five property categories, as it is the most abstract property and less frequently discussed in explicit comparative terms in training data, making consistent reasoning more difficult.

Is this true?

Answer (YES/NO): NO